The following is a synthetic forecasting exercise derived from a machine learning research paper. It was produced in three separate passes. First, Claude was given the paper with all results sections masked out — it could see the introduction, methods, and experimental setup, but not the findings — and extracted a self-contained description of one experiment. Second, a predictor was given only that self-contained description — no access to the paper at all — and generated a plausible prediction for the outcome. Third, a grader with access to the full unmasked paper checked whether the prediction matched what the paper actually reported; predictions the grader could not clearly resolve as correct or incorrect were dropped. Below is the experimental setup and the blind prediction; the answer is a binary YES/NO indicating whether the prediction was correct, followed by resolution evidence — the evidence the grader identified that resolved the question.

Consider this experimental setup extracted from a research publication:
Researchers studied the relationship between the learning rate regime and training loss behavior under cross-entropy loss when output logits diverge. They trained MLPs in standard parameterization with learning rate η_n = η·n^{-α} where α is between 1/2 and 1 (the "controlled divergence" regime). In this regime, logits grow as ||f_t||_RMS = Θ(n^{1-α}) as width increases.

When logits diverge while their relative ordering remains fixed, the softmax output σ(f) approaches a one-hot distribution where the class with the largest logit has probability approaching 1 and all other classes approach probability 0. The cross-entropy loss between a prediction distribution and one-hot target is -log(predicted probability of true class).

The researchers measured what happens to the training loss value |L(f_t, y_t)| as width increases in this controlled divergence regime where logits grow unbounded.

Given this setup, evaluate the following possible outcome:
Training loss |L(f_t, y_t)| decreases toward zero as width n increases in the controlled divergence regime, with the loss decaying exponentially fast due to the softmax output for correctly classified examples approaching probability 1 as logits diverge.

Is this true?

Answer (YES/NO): NO